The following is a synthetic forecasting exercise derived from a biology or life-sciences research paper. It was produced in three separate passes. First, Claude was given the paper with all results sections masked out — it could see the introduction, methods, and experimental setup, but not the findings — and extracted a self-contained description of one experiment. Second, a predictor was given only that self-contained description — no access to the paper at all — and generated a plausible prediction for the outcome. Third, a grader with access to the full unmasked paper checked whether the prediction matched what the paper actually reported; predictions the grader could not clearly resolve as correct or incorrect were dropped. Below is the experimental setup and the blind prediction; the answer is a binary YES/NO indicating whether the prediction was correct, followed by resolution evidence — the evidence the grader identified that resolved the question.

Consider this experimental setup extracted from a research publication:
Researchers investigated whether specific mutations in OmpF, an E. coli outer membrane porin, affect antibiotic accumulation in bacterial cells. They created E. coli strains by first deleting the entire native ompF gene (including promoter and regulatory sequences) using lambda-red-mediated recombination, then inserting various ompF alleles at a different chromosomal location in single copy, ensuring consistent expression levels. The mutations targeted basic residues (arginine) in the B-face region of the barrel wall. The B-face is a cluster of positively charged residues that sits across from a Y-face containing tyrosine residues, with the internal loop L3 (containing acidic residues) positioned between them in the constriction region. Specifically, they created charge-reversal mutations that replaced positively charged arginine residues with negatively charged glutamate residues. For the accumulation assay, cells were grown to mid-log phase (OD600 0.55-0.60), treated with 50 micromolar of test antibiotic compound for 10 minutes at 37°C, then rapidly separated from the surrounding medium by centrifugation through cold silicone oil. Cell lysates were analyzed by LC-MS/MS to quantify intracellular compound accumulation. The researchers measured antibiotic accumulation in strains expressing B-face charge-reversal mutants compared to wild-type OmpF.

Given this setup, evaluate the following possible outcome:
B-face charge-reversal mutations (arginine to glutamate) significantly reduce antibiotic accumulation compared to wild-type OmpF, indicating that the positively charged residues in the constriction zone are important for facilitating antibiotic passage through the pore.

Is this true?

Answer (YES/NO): NO